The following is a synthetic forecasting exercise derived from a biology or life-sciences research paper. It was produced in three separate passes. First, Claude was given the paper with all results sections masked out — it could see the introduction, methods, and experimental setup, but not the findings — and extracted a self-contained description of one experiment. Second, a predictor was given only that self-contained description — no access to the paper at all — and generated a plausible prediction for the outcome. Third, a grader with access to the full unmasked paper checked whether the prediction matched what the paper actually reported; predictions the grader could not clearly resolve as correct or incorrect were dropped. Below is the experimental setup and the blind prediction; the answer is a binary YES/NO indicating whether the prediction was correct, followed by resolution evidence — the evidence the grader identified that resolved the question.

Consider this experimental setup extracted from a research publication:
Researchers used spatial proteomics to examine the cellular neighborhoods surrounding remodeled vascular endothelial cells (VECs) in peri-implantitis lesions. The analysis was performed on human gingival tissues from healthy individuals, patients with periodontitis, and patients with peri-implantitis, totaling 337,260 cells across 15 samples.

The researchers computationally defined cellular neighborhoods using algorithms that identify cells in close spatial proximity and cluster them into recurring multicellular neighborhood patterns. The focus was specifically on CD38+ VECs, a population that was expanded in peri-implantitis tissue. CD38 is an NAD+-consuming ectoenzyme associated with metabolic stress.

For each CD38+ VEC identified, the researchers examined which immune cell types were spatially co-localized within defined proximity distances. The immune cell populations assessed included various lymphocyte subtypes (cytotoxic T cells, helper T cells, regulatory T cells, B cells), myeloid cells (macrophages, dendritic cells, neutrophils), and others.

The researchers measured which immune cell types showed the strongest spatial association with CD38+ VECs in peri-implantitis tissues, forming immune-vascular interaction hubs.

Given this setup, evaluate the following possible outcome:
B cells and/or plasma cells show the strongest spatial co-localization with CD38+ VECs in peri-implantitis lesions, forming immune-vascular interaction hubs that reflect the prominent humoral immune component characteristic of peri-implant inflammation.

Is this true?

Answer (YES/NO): NO